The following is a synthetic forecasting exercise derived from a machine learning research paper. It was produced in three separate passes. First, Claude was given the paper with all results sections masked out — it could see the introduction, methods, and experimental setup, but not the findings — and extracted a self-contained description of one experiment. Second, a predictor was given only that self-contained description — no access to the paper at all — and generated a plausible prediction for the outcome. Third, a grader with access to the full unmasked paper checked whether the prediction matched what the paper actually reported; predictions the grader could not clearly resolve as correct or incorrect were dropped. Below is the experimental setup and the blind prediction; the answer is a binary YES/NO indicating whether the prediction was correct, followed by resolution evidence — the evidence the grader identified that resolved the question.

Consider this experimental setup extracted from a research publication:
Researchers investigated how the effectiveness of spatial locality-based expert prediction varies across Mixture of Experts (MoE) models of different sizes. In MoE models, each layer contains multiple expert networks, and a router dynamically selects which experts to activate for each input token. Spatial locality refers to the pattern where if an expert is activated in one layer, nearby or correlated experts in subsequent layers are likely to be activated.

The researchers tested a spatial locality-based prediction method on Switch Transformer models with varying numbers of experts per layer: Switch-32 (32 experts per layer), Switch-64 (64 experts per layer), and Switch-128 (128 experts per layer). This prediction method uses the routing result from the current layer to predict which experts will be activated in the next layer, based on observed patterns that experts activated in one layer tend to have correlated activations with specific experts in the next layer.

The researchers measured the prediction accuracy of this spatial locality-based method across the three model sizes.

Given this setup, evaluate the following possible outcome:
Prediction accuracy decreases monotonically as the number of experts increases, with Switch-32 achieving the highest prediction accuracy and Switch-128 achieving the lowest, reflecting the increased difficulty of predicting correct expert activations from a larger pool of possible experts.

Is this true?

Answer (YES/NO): YES